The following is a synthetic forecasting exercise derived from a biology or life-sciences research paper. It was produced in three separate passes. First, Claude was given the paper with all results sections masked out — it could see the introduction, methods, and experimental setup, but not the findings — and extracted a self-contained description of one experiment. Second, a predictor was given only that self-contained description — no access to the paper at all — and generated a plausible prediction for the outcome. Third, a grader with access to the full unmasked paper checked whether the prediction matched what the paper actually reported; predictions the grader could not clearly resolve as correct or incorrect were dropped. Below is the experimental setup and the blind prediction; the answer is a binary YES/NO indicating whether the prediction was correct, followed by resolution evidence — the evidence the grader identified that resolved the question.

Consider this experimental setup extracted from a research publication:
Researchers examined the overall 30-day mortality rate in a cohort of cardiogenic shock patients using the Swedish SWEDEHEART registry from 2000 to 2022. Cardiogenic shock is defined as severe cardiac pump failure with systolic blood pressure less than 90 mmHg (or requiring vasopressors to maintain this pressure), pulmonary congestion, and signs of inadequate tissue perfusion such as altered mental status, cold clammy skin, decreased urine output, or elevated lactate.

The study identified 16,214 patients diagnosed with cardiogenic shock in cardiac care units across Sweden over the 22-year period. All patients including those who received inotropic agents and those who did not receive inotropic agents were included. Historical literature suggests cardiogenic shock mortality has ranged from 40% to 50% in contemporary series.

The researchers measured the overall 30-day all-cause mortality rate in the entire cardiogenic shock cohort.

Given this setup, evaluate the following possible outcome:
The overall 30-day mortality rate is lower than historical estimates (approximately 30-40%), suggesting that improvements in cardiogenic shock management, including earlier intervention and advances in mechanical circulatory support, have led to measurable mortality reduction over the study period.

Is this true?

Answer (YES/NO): NO